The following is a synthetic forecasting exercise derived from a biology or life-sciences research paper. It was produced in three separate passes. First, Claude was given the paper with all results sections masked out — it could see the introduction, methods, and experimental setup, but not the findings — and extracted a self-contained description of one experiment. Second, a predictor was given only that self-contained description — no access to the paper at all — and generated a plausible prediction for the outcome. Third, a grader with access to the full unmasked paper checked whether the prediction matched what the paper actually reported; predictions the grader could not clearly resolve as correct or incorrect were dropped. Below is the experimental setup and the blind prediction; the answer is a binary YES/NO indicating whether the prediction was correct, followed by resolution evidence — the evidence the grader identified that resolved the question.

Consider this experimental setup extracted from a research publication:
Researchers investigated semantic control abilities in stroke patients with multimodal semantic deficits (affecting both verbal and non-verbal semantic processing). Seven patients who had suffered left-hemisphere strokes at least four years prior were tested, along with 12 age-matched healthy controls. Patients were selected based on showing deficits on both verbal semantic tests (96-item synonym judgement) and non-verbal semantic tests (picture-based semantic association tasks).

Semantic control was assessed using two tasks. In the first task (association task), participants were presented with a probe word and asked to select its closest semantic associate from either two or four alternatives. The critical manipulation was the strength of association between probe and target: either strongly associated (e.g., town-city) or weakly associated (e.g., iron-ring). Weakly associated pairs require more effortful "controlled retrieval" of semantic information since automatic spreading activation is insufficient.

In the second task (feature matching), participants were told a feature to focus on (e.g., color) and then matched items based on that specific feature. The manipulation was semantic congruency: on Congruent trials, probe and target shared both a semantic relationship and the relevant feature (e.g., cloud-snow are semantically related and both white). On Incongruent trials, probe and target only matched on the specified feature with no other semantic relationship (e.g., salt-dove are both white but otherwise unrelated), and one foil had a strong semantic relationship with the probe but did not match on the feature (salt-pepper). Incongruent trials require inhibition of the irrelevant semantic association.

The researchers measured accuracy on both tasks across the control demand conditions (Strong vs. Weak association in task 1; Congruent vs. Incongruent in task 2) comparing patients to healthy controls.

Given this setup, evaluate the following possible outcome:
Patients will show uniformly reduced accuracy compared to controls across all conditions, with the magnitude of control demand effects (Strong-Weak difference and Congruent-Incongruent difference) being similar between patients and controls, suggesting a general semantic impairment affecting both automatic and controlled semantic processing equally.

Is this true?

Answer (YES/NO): NO